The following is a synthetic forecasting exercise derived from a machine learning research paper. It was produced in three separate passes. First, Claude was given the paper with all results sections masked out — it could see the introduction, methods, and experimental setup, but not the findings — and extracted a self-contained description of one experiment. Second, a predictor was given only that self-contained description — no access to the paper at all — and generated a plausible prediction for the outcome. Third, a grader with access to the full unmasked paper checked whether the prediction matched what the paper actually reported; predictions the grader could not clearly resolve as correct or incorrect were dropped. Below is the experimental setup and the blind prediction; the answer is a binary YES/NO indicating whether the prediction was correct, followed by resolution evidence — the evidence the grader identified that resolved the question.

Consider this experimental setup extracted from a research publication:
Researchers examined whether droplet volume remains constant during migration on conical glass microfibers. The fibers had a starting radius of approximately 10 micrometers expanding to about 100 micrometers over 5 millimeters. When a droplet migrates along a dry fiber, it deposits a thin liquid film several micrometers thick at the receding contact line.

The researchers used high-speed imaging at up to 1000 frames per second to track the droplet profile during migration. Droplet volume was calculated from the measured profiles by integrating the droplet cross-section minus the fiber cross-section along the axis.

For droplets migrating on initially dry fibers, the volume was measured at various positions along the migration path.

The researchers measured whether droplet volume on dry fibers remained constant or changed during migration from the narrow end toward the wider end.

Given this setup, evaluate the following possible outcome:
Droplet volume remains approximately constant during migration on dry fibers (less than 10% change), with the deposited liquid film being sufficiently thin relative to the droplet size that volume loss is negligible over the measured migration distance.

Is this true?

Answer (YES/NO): NO